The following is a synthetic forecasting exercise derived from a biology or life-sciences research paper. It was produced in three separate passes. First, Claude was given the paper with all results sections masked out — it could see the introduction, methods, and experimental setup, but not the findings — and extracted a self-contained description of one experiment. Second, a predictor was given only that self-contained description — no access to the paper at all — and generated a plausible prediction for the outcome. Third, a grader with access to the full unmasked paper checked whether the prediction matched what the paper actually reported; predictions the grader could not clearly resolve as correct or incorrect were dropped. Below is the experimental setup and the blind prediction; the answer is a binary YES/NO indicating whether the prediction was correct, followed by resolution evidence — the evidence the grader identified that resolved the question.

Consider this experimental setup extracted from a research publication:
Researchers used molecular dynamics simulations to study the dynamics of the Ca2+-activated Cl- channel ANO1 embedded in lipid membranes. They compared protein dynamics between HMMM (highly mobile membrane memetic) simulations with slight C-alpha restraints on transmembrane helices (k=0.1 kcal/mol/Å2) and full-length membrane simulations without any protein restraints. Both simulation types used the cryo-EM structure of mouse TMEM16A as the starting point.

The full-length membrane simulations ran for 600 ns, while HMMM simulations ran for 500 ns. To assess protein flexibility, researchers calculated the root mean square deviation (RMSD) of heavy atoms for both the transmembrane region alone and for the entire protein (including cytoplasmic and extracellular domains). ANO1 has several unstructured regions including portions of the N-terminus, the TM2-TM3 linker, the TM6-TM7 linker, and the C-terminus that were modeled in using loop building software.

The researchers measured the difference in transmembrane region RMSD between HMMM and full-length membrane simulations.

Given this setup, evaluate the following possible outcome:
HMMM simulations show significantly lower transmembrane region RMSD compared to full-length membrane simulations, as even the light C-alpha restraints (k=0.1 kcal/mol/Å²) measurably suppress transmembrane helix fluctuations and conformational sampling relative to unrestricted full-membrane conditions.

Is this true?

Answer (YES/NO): NO